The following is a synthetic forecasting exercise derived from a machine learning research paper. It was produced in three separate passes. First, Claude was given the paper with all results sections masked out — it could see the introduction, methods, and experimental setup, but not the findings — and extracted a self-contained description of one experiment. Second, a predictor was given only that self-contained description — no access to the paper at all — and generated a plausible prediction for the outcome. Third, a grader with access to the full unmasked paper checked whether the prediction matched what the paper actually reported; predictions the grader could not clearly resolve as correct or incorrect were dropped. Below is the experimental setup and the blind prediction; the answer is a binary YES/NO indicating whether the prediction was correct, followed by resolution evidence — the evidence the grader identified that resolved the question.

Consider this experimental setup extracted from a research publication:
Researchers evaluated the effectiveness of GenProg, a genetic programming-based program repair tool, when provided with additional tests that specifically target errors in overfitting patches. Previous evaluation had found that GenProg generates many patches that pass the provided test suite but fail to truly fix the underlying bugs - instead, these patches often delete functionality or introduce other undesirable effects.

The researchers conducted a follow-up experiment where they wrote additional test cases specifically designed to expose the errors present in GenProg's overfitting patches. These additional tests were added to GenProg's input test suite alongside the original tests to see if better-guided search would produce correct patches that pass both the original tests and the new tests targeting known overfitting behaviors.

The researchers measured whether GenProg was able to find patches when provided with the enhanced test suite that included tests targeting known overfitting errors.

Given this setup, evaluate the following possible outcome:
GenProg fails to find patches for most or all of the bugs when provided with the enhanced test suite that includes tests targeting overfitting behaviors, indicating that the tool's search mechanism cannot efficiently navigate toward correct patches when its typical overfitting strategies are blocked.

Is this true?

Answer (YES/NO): YES